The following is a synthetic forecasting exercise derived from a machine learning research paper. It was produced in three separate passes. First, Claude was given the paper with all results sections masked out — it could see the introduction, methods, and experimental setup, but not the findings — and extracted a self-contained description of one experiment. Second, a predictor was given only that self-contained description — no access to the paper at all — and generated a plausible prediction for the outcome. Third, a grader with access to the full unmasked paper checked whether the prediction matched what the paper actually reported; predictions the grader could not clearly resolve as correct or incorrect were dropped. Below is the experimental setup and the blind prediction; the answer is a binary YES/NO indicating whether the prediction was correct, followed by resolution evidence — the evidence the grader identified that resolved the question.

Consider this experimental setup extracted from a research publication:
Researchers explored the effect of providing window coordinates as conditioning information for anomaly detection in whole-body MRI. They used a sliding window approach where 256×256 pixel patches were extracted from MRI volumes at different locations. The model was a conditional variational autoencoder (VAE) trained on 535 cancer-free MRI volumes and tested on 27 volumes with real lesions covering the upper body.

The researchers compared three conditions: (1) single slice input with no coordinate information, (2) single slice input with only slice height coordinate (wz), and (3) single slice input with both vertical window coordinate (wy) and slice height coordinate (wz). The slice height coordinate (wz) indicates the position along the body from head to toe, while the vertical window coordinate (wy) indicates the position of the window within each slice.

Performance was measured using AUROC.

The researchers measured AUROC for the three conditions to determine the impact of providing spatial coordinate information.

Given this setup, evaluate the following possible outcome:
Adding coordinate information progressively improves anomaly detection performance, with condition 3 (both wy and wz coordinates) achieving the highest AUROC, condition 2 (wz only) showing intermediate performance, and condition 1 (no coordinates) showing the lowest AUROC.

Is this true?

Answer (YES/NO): NO